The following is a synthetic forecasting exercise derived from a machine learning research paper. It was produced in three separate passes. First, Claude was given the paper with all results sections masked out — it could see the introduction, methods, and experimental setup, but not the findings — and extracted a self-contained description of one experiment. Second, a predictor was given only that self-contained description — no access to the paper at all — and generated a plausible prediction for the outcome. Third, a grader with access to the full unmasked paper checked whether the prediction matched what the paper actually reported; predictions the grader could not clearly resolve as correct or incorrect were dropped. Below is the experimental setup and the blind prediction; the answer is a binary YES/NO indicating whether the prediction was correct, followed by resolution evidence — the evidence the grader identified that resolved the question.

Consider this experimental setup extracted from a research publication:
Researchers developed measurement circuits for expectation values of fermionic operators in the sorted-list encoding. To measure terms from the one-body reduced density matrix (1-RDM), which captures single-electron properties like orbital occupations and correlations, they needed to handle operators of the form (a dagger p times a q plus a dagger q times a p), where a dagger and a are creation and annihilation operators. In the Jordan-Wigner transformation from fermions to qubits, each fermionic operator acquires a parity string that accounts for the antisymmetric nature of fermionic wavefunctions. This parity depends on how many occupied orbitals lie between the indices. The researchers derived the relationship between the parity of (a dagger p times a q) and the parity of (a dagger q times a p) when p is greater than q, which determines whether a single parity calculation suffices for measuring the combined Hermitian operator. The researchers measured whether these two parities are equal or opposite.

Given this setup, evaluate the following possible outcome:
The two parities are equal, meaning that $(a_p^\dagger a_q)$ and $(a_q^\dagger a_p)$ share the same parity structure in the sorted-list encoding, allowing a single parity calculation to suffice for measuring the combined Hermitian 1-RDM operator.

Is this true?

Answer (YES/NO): YES